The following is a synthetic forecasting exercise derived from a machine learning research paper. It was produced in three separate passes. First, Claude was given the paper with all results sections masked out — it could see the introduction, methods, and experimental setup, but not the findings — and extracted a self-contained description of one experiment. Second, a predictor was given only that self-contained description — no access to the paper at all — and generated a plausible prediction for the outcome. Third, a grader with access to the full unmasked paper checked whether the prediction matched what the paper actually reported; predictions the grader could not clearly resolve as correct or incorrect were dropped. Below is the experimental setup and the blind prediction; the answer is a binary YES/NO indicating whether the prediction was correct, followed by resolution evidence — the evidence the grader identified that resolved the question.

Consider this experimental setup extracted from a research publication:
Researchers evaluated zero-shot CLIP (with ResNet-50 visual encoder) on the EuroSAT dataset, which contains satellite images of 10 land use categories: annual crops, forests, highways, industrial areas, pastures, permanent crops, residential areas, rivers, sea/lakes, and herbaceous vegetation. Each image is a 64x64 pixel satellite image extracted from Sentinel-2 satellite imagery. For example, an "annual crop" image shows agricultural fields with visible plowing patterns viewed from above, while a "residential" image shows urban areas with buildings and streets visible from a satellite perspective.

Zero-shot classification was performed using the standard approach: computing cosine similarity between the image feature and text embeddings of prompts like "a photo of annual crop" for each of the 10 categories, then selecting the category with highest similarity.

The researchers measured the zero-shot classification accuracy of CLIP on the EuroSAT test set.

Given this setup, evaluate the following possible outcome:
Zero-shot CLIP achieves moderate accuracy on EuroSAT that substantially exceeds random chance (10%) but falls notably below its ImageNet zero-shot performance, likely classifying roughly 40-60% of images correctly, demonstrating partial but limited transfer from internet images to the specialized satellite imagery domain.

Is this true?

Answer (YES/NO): NO